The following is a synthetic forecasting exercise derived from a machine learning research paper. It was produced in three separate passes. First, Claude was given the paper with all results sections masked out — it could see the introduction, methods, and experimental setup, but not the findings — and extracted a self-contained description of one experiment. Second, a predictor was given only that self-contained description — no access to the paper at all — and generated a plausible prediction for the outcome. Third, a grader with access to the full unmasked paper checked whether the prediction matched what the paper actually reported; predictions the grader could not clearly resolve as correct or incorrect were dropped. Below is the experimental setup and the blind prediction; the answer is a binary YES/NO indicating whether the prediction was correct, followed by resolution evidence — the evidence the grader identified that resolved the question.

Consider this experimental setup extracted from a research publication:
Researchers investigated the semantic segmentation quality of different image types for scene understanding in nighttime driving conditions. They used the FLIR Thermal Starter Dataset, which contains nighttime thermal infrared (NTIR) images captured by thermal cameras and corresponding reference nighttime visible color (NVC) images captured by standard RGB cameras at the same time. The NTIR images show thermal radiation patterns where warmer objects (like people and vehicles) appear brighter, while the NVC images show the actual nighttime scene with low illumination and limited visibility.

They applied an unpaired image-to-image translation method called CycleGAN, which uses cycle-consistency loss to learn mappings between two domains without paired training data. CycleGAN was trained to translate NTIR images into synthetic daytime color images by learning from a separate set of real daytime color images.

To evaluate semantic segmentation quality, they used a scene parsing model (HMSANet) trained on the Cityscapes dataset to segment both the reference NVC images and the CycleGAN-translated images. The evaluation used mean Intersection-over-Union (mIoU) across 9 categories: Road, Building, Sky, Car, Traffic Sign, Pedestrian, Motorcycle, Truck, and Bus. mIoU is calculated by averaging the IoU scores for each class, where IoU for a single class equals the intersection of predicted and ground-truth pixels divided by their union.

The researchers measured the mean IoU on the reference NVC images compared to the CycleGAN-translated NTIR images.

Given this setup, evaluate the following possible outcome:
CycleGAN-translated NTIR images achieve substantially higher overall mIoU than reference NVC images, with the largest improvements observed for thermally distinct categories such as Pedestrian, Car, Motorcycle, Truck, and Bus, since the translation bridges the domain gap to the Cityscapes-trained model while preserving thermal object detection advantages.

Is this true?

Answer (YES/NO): NO